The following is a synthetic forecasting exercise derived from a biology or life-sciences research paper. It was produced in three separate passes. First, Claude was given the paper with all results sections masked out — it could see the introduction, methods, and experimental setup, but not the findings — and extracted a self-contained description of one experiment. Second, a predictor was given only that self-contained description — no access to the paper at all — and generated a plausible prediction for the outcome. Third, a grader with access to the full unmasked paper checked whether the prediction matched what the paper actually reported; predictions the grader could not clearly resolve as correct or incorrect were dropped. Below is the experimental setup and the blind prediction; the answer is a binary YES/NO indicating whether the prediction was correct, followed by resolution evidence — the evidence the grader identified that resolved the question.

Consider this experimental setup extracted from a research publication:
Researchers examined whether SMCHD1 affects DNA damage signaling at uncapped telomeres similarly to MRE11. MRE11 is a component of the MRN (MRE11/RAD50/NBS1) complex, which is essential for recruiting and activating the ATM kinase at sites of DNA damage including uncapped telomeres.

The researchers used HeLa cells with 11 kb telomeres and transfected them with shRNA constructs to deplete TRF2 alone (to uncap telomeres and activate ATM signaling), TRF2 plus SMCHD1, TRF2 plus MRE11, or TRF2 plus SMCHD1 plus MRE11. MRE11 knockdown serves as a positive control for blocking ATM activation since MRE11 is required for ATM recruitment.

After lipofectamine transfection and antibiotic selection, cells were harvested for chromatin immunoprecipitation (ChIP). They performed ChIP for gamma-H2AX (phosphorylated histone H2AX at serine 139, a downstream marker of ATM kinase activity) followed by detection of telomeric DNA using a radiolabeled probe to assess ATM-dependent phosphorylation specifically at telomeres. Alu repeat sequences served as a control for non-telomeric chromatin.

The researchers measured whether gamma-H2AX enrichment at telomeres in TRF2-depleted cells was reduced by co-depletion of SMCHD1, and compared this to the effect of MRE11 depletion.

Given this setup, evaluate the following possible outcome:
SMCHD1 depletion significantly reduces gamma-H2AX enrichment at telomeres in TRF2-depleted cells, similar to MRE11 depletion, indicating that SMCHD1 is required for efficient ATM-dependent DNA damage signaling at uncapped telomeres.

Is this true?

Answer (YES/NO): NO